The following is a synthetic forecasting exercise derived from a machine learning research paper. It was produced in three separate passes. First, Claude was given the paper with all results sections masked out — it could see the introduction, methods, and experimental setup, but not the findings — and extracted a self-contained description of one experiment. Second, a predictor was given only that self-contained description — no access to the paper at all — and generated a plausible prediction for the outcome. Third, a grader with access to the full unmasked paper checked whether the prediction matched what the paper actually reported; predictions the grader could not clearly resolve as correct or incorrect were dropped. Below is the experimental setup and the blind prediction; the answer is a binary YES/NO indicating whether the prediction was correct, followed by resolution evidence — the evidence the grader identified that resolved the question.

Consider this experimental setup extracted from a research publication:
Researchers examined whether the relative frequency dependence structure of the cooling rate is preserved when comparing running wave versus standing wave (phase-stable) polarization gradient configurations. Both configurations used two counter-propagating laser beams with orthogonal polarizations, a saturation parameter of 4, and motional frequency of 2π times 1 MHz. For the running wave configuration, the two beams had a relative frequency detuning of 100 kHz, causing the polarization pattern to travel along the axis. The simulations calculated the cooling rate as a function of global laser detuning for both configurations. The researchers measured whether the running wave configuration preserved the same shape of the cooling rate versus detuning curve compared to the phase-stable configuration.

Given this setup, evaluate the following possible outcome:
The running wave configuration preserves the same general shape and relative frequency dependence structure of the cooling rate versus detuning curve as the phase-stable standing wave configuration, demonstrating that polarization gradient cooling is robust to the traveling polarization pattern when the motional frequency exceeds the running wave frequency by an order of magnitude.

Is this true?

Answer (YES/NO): YES